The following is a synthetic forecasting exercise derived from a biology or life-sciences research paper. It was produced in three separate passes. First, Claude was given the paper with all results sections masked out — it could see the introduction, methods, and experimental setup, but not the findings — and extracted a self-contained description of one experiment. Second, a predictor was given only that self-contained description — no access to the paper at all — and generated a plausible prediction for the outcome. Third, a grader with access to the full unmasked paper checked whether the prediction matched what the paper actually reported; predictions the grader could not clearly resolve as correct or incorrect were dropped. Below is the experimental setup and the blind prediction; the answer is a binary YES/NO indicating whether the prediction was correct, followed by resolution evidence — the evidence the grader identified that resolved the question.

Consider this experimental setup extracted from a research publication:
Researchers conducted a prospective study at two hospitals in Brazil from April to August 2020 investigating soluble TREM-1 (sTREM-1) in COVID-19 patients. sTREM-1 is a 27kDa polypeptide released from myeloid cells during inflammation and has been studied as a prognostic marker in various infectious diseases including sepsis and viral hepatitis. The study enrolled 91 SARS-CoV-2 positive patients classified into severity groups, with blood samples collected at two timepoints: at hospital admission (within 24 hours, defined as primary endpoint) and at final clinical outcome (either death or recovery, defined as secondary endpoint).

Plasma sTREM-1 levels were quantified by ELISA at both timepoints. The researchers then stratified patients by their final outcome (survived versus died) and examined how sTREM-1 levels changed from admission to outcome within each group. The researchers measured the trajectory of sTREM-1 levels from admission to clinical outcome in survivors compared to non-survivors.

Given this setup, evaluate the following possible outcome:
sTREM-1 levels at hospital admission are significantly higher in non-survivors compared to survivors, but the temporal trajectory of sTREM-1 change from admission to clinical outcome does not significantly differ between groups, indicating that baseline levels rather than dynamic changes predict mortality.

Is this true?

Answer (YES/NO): NO